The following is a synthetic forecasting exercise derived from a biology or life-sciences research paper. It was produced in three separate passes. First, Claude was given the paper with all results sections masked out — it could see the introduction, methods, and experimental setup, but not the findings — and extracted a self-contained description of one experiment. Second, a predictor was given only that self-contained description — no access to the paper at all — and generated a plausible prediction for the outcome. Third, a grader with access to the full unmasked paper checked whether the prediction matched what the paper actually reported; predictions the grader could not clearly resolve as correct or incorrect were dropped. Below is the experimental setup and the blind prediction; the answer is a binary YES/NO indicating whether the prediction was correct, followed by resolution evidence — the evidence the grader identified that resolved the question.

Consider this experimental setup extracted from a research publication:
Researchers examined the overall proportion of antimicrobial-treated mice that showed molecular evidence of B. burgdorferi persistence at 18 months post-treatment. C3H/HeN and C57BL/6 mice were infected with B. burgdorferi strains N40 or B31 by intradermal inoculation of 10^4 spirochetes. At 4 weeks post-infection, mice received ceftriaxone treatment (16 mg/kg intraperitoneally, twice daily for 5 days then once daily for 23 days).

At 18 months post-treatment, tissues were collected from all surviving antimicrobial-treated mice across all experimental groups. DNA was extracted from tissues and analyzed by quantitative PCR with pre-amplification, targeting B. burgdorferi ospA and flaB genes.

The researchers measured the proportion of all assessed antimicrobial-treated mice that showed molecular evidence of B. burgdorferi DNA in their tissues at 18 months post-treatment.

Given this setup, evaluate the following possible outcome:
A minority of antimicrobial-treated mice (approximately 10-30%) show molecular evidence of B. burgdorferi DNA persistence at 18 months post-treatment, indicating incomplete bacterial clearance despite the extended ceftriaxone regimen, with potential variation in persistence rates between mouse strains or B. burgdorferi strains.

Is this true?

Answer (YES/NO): NO